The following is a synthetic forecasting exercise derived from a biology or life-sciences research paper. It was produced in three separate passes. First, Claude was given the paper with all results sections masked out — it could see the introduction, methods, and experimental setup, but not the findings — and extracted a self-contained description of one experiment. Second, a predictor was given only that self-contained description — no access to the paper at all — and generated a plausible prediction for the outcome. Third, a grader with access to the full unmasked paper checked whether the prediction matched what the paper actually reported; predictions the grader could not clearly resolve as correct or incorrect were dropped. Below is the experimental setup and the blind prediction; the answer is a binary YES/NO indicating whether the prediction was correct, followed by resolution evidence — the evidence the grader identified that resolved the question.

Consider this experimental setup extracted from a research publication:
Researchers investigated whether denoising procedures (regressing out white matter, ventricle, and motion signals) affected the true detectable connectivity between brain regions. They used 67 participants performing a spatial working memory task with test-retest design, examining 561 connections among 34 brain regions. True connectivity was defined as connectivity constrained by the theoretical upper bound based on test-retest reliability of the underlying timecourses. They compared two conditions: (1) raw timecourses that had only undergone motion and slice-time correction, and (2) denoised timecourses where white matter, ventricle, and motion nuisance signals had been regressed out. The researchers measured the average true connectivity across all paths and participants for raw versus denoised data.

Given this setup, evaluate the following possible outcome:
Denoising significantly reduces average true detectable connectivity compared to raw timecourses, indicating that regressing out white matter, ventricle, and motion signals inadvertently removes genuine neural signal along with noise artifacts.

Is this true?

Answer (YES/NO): NO